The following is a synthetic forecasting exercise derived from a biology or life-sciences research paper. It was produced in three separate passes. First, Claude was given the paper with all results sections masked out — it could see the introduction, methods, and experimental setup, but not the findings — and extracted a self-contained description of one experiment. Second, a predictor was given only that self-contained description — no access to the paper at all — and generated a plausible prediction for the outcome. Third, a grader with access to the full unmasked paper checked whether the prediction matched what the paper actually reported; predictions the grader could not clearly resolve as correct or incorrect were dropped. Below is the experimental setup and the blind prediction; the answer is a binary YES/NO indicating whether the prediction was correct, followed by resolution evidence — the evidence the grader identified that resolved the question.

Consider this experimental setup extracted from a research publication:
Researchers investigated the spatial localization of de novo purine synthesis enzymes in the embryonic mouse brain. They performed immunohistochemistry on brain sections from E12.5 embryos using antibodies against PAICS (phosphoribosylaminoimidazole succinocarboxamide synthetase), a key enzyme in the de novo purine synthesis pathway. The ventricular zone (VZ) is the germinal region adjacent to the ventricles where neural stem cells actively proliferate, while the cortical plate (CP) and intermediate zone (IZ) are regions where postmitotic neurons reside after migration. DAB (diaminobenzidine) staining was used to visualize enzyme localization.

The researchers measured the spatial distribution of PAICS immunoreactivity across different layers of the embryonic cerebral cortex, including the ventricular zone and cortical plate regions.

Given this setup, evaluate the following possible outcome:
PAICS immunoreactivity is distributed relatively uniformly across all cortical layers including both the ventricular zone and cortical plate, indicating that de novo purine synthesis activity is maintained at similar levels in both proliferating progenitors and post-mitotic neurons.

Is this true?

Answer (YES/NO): NO